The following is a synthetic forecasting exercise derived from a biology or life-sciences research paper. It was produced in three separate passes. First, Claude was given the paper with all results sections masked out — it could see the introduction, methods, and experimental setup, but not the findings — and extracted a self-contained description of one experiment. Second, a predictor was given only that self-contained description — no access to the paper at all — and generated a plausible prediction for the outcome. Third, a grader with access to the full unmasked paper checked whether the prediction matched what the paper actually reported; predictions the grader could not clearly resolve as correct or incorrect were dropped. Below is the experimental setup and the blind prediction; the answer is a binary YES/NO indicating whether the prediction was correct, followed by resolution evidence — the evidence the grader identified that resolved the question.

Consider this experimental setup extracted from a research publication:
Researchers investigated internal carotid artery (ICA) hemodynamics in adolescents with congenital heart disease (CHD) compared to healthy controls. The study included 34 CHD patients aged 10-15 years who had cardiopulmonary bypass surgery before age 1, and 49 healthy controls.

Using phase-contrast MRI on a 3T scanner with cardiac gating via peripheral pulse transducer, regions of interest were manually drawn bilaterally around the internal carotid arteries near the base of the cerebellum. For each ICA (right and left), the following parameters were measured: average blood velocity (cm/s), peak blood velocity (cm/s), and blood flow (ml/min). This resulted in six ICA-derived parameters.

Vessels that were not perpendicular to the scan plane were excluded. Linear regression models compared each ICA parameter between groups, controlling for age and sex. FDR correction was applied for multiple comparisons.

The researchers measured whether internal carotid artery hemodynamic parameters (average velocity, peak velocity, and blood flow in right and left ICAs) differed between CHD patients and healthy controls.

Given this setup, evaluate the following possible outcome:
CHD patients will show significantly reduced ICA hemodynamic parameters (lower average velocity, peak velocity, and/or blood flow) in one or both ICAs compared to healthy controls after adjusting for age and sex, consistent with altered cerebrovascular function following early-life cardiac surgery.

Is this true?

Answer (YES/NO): NO